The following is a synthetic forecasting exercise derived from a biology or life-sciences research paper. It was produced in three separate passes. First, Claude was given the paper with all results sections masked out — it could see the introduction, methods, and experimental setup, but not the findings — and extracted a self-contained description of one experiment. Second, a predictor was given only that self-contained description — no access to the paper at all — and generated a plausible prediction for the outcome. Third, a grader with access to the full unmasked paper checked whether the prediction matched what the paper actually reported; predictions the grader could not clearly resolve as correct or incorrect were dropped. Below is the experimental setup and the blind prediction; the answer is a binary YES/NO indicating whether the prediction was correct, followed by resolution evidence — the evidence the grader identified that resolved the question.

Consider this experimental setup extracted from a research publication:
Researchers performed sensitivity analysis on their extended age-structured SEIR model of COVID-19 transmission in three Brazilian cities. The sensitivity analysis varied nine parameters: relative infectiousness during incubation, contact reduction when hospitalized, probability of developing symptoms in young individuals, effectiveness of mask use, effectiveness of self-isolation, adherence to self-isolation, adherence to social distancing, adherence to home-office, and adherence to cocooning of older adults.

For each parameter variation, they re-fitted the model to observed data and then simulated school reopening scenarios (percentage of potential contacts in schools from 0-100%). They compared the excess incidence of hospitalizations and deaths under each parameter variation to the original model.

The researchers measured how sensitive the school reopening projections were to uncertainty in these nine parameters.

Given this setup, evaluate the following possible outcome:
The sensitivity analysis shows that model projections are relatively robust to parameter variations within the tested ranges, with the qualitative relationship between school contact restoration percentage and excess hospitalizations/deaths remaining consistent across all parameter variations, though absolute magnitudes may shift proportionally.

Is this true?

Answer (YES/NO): YES